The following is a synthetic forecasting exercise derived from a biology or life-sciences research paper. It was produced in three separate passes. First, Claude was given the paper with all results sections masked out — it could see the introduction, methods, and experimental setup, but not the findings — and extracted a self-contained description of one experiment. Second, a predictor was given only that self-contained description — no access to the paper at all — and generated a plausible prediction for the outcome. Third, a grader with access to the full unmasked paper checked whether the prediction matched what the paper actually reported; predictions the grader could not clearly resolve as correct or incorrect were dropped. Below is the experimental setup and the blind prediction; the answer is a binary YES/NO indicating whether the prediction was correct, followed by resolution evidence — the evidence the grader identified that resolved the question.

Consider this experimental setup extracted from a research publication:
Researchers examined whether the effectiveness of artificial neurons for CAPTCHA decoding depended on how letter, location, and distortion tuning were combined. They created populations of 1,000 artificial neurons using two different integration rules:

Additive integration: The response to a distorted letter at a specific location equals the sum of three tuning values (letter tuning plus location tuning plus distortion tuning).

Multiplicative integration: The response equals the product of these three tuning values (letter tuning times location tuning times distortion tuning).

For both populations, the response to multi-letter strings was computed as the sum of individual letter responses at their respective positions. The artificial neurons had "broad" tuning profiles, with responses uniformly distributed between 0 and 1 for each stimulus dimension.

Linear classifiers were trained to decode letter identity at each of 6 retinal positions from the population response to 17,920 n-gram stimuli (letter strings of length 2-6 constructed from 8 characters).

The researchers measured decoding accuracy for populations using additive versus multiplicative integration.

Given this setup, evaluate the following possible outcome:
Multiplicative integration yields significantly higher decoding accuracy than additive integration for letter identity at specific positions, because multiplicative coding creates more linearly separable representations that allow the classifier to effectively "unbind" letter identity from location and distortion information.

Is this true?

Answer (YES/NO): YES